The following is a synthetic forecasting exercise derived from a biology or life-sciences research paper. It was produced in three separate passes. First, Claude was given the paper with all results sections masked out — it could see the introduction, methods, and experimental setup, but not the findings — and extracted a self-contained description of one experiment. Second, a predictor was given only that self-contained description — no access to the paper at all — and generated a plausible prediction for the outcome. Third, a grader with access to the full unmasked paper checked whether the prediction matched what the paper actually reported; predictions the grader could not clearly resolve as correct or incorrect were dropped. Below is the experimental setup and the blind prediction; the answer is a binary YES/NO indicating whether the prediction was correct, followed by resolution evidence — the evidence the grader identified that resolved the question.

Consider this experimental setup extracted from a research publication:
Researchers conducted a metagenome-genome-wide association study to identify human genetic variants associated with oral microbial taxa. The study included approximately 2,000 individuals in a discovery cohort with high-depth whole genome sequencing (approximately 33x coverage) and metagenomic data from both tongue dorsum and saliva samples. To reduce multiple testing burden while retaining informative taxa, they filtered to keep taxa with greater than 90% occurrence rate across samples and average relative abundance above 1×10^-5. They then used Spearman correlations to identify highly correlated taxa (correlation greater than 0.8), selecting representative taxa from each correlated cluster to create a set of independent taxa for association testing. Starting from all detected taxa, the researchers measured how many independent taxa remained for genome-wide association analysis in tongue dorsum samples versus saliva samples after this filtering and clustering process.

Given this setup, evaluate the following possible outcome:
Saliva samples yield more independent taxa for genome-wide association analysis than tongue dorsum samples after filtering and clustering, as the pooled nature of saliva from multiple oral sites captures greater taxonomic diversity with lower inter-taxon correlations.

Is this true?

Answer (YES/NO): YES